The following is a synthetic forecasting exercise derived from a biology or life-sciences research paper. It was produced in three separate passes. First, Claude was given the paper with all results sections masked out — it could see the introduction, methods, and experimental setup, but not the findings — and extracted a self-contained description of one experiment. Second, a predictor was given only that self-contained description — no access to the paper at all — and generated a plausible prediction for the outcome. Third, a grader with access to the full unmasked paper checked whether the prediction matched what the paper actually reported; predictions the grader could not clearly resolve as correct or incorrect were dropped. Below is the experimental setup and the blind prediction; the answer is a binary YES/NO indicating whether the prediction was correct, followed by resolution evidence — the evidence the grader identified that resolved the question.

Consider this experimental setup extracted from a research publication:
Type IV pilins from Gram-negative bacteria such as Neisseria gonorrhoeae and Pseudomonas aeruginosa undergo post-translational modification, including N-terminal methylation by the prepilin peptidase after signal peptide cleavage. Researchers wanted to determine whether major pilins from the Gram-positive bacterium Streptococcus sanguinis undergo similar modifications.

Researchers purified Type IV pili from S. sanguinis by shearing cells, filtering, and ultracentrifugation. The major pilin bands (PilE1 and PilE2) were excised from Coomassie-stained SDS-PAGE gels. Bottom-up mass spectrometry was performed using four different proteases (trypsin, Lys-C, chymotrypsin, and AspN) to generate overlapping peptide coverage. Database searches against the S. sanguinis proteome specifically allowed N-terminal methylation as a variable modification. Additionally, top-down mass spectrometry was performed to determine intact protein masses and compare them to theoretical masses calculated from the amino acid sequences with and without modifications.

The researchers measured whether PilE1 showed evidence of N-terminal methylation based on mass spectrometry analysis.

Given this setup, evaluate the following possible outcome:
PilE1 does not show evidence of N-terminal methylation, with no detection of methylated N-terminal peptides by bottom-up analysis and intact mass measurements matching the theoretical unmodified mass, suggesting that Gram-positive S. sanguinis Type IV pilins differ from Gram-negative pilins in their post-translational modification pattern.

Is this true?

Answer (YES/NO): NO